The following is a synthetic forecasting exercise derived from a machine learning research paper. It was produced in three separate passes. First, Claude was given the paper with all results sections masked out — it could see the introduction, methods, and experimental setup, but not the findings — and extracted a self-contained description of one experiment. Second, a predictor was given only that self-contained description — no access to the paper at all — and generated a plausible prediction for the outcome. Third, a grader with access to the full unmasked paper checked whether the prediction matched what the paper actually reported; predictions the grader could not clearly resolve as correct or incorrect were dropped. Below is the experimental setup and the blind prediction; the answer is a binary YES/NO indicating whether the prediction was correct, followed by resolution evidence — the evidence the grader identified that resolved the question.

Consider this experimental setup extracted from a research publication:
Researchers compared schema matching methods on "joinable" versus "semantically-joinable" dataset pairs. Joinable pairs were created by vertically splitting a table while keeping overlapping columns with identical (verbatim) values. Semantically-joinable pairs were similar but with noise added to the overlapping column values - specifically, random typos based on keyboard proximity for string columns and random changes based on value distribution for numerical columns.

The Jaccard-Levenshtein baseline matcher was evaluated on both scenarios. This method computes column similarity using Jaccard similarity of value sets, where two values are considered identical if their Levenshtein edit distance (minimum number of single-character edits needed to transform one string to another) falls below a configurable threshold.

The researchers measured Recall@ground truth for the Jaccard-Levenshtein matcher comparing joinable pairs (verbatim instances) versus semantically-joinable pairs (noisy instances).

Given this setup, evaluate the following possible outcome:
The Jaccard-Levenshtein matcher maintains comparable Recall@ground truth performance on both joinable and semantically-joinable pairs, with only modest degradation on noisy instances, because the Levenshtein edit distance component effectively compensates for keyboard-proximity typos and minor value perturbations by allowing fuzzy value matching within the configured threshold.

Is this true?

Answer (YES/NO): NO